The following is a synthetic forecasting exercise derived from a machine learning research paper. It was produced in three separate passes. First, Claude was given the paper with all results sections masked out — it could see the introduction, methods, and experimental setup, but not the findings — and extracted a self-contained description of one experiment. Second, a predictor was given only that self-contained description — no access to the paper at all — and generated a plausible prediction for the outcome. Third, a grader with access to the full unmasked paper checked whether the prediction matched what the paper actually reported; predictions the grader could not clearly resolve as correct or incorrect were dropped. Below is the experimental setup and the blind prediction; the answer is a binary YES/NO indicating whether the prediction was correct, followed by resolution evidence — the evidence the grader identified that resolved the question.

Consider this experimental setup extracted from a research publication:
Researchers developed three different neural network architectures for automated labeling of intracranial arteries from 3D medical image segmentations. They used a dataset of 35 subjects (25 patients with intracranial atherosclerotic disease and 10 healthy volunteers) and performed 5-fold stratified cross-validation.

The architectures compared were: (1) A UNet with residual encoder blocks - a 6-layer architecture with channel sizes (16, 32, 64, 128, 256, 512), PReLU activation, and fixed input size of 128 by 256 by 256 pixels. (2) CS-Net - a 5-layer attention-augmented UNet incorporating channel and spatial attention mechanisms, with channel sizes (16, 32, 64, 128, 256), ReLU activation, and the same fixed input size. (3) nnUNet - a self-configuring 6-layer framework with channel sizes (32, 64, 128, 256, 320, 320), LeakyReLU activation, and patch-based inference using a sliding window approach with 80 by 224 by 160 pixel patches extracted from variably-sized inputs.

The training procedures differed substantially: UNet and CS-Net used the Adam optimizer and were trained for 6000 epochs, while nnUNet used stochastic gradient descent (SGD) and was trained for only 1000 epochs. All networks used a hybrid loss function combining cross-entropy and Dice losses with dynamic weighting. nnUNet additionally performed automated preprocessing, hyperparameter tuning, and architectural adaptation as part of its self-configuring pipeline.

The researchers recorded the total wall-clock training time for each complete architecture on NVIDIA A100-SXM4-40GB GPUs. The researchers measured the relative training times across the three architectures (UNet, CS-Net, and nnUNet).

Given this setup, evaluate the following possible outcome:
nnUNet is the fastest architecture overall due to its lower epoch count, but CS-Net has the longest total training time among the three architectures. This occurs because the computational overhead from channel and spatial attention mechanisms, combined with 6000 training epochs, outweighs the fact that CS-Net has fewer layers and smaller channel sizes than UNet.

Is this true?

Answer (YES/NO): NO